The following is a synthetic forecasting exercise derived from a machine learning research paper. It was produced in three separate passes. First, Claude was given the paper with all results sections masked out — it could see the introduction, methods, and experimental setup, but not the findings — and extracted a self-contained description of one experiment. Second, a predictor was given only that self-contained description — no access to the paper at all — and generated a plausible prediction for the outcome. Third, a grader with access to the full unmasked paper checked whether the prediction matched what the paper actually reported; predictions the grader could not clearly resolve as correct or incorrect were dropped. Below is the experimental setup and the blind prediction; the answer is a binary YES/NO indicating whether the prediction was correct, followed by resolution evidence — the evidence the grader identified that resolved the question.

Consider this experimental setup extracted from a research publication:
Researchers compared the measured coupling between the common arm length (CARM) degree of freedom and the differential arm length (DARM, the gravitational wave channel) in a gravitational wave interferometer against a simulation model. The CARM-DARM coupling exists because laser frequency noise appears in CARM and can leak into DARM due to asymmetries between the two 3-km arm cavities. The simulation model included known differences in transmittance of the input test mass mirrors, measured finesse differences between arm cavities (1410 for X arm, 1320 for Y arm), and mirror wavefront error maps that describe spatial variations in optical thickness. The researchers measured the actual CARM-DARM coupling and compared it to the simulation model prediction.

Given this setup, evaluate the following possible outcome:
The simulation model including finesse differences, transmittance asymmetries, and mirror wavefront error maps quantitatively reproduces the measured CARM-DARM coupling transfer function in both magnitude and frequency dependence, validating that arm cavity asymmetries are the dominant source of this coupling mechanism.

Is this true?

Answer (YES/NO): NO